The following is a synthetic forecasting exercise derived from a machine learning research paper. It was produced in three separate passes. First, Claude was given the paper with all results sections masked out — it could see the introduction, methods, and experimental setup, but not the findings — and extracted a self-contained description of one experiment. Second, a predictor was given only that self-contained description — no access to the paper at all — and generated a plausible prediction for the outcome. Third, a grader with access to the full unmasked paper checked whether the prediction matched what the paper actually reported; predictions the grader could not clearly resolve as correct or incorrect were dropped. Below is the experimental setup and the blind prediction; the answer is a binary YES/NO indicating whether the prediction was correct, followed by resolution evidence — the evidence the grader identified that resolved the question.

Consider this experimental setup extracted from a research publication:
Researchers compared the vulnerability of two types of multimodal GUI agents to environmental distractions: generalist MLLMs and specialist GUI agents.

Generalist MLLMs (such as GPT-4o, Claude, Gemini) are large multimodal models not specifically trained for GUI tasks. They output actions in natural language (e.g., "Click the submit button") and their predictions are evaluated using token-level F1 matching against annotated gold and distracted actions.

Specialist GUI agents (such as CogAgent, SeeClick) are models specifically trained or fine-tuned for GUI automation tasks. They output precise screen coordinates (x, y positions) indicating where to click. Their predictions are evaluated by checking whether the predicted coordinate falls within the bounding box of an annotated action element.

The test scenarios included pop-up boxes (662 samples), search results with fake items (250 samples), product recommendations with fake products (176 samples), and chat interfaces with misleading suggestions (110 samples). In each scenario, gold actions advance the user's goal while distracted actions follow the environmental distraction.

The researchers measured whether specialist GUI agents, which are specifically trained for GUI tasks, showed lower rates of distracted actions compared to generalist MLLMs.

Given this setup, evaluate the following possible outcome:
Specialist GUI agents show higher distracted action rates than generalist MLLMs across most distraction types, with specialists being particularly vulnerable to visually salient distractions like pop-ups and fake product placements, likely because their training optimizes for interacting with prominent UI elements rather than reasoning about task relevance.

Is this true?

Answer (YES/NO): NO